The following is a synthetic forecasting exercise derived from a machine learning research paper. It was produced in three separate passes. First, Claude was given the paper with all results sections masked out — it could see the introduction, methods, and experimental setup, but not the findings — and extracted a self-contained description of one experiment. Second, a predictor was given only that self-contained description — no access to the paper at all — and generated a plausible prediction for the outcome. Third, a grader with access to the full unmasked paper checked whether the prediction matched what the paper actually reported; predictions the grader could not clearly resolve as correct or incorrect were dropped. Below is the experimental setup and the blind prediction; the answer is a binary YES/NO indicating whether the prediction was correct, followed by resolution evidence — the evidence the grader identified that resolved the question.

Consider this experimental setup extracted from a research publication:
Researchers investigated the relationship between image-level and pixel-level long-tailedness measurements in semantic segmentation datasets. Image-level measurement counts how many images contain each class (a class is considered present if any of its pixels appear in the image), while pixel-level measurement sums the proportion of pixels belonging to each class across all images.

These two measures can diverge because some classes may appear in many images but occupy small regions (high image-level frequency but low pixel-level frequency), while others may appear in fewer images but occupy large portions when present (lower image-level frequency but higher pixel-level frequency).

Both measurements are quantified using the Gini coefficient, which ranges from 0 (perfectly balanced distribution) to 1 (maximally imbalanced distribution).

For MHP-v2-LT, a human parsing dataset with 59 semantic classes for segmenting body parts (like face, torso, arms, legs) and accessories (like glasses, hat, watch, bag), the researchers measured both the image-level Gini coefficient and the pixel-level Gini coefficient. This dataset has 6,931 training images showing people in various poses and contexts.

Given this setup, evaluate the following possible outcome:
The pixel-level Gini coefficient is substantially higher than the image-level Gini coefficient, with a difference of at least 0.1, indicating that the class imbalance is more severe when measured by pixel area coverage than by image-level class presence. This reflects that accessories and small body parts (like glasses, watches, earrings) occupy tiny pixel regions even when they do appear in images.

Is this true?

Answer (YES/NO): YES